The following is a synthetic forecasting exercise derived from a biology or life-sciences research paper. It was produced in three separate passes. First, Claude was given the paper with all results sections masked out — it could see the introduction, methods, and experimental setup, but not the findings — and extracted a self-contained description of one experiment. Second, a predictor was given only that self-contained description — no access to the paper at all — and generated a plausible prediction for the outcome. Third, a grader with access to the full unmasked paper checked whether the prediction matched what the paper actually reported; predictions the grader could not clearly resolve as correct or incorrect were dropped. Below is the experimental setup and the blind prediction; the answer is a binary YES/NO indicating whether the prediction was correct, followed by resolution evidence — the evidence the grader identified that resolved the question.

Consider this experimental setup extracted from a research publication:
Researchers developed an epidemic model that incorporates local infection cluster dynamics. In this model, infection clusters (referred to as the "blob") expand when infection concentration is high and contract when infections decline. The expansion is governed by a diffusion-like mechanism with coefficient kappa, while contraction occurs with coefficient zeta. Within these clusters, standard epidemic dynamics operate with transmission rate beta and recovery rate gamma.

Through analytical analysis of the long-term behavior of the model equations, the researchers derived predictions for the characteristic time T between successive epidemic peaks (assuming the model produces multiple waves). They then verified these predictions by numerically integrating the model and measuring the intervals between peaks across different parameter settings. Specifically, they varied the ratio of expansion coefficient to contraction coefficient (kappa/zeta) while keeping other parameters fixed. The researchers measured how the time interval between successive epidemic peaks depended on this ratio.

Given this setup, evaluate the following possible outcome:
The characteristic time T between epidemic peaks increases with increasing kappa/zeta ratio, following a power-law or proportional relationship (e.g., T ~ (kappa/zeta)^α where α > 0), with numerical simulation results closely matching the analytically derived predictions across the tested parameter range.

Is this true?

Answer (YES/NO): YES